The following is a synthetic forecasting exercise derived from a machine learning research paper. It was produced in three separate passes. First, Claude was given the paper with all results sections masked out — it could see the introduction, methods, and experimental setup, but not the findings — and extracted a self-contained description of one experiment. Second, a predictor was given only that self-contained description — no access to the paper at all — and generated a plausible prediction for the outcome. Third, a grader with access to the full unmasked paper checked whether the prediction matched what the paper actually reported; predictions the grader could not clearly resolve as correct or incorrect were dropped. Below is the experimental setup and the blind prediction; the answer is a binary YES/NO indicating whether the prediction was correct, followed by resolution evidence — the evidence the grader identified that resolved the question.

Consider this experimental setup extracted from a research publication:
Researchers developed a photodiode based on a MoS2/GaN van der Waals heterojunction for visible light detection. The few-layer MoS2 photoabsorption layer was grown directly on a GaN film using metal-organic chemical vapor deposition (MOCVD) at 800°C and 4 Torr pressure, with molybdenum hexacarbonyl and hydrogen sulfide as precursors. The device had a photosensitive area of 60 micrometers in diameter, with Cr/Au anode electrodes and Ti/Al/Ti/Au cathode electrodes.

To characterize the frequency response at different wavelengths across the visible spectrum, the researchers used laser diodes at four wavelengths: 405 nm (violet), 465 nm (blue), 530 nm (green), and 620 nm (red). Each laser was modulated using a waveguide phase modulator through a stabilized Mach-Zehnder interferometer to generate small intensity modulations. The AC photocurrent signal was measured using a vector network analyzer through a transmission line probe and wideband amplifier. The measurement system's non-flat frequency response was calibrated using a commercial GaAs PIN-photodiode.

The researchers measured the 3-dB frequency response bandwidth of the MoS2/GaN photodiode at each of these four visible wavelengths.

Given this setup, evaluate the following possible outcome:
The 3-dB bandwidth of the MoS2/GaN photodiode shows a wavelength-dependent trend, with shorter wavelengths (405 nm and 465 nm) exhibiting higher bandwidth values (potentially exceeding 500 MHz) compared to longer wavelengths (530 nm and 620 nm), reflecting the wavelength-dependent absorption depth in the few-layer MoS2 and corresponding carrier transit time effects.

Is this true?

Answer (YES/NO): NO